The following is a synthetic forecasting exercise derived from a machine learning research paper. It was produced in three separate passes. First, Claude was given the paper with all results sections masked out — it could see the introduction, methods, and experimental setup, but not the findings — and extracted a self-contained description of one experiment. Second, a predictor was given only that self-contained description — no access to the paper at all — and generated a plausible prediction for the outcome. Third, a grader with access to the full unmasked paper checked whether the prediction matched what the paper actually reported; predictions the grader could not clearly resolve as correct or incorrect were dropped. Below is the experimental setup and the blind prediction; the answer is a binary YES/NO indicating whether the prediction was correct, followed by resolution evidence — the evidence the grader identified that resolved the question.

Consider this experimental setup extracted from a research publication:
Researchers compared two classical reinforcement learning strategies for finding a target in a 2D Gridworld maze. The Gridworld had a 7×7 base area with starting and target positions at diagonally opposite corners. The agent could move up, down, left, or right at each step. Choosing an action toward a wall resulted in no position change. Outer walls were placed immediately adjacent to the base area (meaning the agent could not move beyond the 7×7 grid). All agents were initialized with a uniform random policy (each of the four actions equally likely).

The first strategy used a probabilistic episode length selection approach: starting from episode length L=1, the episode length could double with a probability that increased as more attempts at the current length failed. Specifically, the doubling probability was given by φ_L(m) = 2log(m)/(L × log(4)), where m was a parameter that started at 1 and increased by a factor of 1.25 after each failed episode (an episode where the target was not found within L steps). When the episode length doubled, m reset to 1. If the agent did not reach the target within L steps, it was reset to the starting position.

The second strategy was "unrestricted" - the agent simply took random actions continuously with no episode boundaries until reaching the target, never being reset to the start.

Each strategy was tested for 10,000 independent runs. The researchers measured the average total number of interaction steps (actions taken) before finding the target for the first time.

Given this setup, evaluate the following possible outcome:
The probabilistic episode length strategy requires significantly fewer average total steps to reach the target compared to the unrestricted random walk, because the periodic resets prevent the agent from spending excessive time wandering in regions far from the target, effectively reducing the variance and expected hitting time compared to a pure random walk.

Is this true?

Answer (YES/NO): NO